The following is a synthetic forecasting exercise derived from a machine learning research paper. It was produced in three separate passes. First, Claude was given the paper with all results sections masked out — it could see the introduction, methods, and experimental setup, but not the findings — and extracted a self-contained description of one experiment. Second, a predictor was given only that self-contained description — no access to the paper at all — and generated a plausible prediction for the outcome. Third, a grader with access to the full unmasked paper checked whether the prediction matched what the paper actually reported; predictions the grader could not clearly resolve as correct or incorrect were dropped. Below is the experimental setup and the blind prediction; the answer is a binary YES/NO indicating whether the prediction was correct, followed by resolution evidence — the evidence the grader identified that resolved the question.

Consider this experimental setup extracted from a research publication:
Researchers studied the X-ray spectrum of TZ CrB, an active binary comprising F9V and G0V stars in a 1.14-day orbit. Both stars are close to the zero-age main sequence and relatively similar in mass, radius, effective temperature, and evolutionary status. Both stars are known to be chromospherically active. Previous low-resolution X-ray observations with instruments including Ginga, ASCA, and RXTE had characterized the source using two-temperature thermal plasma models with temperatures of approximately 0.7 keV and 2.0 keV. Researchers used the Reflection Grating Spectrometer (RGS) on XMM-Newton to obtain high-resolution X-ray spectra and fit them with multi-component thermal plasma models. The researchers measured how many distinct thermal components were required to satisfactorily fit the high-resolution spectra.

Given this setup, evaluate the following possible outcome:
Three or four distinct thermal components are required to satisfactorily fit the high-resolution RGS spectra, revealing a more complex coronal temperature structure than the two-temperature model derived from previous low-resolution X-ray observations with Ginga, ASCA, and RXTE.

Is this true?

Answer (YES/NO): YES